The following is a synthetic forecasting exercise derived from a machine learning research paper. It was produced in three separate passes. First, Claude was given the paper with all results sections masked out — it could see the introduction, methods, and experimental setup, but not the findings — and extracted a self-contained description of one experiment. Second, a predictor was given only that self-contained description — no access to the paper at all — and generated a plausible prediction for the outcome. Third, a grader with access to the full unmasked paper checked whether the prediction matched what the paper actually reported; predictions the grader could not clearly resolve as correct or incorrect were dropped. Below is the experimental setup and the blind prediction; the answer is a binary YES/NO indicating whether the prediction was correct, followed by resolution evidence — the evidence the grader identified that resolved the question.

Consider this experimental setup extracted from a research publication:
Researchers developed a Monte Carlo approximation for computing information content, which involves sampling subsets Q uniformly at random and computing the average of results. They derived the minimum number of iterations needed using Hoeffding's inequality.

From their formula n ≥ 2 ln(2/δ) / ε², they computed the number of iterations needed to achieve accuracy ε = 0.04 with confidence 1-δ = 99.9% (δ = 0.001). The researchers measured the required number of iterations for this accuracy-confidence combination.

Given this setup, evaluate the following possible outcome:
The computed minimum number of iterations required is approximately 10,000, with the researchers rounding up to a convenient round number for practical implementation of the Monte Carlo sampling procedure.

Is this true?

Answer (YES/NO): YES